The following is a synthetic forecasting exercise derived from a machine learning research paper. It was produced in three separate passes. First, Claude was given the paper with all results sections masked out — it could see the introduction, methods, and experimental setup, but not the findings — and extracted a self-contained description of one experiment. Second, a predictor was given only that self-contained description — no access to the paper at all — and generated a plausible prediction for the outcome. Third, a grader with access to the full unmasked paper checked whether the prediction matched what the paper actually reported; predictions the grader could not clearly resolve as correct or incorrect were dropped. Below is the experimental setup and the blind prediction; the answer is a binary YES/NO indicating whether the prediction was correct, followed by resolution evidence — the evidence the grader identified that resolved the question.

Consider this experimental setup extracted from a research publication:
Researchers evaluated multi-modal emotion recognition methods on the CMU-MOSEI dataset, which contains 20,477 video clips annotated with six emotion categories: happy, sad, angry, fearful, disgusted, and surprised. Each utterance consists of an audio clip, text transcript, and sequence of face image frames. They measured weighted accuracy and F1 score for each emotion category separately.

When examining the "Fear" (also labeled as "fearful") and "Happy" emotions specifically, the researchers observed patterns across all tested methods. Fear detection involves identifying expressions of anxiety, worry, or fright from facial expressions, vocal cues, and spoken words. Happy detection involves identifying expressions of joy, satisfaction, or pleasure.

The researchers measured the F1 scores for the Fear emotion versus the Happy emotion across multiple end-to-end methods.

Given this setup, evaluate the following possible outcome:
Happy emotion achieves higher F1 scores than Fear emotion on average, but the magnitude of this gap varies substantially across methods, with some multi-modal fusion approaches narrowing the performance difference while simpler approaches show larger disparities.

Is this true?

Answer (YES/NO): NO